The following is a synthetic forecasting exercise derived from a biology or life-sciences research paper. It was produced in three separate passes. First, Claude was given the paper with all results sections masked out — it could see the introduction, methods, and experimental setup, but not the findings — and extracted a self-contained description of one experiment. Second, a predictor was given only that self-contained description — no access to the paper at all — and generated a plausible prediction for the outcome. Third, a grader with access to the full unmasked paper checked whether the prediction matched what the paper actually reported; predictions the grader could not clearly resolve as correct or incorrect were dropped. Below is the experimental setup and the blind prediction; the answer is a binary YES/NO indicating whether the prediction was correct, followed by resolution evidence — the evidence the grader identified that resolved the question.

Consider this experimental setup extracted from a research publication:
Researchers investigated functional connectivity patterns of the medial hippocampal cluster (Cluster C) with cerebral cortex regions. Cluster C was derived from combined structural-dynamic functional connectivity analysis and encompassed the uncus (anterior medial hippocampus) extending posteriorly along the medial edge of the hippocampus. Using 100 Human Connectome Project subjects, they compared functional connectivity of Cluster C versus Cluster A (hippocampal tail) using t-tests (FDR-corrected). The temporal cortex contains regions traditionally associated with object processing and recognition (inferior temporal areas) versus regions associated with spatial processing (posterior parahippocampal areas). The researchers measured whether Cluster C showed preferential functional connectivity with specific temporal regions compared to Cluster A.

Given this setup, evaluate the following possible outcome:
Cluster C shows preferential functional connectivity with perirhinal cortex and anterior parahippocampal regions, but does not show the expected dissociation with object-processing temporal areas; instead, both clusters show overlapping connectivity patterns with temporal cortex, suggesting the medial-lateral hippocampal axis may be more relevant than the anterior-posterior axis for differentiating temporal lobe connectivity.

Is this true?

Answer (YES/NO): NO